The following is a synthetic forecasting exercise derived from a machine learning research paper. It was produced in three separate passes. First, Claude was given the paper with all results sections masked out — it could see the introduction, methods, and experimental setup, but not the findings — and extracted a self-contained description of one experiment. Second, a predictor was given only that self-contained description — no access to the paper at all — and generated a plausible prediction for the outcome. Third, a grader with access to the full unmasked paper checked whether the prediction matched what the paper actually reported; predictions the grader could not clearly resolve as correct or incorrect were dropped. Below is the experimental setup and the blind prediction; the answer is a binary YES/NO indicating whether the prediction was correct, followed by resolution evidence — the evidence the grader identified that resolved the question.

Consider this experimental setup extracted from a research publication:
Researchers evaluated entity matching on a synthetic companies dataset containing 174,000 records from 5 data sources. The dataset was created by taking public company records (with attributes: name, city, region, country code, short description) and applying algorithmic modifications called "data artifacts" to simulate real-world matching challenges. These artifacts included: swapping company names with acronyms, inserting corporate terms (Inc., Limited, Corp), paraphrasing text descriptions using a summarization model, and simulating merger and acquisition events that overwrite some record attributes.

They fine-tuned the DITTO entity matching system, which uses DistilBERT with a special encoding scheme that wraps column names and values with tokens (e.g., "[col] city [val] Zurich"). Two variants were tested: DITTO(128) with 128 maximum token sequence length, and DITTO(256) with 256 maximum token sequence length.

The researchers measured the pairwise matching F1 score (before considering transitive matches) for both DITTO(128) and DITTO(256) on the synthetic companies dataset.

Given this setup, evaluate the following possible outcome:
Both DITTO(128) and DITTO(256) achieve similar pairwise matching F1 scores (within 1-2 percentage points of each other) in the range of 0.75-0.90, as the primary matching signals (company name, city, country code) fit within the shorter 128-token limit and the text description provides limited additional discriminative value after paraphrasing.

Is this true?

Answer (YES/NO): NO